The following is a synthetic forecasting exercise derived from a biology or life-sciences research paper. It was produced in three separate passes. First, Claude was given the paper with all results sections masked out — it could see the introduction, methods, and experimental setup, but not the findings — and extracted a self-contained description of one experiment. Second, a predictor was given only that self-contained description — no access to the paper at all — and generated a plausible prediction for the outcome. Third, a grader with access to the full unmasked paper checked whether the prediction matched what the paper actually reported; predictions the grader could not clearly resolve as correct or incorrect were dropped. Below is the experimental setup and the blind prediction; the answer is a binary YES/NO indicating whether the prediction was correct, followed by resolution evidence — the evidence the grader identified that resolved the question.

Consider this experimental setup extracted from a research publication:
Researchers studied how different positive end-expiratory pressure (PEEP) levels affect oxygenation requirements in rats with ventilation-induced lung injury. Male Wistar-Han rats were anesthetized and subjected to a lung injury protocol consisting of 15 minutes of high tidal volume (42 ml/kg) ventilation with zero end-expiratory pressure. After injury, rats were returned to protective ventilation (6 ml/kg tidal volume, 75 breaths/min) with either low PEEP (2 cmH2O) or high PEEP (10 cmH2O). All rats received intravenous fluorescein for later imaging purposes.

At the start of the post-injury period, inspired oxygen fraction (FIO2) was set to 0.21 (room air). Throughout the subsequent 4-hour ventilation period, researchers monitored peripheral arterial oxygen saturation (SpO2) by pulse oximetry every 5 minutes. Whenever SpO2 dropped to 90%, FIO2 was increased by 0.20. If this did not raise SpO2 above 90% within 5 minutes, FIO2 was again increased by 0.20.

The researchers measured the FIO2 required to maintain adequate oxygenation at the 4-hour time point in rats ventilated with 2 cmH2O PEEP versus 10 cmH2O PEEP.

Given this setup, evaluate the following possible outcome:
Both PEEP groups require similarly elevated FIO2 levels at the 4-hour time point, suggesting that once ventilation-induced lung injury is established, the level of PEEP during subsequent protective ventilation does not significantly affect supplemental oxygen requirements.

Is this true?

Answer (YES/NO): YES